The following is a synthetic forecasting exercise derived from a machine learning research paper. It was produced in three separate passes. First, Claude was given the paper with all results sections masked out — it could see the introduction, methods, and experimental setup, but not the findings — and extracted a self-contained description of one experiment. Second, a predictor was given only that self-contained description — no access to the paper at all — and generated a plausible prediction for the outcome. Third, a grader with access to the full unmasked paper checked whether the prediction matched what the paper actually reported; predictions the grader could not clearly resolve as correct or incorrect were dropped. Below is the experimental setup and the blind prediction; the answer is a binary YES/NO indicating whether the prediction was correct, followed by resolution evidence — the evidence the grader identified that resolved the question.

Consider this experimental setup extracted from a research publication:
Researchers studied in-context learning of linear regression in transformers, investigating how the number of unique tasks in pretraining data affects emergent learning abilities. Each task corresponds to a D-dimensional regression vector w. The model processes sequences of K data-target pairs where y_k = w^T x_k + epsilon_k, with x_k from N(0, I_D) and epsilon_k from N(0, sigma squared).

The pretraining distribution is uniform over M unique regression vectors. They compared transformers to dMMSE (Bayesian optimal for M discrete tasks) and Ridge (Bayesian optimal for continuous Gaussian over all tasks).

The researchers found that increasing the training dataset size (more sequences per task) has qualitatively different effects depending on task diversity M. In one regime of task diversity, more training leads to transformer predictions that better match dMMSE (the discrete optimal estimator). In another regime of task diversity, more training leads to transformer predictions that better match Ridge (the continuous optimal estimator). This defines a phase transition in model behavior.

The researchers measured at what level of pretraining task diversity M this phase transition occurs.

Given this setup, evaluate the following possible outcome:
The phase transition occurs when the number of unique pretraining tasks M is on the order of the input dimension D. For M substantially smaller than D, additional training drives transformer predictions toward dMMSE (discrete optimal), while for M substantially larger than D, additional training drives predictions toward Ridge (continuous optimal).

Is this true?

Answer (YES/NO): NO